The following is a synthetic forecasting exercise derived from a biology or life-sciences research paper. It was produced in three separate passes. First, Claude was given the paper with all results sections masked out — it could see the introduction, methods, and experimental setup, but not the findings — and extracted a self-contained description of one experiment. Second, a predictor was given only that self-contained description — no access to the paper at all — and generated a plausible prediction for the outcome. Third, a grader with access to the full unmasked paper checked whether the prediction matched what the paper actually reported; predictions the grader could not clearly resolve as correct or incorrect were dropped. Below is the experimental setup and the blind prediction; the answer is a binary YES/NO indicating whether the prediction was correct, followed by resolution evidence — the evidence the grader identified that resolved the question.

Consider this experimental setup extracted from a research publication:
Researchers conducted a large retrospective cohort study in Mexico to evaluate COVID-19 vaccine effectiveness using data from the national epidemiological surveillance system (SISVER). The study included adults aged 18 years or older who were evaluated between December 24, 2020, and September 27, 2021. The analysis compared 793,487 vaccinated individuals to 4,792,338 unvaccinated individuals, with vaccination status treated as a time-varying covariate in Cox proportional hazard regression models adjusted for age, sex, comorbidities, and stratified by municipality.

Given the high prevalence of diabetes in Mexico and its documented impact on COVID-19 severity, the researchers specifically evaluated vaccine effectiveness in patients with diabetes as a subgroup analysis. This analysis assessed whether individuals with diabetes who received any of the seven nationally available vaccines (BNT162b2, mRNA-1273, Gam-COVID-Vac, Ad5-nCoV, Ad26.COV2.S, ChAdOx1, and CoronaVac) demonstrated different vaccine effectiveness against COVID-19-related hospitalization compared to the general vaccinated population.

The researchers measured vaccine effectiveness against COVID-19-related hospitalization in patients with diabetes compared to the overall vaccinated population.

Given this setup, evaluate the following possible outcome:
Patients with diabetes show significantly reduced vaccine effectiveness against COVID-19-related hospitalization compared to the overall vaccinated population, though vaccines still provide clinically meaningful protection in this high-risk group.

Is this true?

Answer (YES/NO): YES